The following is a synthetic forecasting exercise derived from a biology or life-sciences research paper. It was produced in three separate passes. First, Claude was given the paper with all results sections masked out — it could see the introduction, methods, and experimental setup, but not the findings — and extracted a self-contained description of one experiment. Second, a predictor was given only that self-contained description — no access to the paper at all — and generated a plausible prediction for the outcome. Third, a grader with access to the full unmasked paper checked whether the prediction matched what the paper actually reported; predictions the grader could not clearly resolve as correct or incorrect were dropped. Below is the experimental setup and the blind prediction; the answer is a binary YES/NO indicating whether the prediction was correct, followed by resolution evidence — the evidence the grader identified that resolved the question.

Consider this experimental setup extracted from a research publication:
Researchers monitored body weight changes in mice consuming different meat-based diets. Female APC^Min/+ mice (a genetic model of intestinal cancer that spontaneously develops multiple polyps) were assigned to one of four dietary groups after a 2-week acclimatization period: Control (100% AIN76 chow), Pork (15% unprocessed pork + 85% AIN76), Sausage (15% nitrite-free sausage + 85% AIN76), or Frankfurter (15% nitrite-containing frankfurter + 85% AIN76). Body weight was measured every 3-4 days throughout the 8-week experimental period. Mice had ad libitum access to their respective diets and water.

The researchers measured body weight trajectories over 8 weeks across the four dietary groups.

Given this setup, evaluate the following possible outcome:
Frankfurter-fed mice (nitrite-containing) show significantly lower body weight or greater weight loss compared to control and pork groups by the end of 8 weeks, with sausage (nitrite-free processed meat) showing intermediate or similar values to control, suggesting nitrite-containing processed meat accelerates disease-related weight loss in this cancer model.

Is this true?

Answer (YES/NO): NO